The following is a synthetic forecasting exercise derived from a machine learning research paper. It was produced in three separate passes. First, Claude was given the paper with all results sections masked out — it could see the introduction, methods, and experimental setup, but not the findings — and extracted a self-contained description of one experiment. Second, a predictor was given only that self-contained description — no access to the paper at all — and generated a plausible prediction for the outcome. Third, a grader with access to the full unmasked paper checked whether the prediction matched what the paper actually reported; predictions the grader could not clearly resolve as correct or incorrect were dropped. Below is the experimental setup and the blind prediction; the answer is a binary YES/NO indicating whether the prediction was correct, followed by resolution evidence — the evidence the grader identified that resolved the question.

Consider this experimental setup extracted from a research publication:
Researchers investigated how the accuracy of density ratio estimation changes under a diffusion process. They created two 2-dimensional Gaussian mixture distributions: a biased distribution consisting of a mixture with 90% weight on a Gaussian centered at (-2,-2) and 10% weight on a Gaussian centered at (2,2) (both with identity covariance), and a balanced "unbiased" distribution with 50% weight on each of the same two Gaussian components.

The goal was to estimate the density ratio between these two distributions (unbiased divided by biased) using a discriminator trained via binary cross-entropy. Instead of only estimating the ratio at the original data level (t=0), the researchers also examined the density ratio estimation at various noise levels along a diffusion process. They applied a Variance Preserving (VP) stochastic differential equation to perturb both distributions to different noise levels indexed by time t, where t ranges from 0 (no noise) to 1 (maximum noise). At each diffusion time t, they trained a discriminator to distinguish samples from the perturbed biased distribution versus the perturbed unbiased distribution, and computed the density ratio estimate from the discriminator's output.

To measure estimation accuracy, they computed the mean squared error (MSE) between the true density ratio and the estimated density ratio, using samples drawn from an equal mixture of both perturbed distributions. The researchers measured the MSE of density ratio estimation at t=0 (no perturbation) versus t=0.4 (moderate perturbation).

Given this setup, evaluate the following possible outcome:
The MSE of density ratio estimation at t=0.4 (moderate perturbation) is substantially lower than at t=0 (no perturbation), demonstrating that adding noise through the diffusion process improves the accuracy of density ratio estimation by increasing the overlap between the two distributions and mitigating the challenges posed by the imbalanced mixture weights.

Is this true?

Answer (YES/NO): YES